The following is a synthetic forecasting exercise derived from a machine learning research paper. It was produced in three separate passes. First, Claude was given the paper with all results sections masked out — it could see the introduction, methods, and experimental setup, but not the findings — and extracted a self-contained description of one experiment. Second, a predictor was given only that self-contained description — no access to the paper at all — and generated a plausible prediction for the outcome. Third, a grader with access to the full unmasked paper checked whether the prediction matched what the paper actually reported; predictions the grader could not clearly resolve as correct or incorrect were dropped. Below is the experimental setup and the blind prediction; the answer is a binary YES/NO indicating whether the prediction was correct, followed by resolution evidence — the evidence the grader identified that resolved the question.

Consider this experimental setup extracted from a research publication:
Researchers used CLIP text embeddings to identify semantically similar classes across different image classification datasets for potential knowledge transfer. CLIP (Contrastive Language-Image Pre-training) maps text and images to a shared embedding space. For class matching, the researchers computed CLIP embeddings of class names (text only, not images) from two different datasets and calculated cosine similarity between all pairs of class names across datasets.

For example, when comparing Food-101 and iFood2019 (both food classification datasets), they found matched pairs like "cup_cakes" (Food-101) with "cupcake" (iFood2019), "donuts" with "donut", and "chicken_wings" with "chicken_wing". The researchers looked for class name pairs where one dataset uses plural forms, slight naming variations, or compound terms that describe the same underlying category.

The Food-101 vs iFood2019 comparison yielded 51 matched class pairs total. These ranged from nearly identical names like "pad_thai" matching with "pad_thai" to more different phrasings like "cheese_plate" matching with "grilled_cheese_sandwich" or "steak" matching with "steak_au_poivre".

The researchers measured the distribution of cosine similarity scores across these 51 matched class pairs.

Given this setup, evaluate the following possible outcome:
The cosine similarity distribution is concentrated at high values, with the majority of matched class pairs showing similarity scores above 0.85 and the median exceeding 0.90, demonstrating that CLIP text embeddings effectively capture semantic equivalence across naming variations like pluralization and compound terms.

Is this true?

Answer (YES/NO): YES